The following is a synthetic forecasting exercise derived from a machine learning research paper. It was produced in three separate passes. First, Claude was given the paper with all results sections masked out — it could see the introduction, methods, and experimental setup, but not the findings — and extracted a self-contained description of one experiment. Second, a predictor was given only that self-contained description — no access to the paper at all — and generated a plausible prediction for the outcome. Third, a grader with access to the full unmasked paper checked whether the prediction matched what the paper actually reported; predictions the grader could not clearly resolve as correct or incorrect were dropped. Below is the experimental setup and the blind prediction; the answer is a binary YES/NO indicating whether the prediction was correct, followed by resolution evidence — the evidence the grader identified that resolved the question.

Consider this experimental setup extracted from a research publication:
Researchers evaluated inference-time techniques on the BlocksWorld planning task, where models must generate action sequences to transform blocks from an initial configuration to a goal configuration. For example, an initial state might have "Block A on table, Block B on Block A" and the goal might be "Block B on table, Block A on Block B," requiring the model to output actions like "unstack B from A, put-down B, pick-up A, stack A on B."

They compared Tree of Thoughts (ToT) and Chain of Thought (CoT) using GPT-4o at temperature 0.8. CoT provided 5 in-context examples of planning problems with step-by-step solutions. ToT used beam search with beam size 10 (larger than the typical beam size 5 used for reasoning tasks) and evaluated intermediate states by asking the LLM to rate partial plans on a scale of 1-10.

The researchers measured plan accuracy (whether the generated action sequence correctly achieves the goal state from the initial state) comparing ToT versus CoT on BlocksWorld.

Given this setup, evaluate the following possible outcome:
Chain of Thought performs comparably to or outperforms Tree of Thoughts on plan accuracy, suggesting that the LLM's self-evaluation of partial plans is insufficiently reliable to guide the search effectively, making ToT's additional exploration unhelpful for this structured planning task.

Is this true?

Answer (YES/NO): YES